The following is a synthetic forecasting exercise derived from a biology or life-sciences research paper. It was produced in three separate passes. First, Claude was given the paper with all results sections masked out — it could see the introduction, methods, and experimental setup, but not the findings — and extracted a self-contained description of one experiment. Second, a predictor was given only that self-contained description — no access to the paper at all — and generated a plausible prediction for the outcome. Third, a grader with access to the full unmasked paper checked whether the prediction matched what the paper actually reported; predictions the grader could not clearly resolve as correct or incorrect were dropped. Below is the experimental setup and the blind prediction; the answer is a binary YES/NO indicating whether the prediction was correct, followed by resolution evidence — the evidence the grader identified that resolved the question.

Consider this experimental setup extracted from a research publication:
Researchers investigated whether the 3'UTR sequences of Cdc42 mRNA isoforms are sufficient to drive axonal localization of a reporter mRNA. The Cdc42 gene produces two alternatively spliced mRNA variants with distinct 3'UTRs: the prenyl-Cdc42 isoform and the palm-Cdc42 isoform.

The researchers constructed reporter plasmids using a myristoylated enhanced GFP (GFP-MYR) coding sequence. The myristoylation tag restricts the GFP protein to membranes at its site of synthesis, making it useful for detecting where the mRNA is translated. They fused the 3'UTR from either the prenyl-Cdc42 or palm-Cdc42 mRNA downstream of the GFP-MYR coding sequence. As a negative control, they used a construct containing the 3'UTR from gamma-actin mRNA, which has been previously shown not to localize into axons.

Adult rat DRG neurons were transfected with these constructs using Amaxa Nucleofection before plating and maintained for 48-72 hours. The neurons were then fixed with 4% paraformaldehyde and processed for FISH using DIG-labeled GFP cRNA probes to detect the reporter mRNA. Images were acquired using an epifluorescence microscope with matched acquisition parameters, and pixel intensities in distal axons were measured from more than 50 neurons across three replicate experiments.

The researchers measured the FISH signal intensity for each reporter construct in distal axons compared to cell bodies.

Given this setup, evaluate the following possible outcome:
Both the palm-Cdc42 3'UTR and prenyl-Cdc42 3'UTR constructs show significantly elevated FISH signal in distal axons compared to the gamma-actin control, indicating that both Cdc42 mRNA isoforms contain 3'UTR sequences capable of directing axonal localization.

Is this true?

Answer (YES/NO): NO